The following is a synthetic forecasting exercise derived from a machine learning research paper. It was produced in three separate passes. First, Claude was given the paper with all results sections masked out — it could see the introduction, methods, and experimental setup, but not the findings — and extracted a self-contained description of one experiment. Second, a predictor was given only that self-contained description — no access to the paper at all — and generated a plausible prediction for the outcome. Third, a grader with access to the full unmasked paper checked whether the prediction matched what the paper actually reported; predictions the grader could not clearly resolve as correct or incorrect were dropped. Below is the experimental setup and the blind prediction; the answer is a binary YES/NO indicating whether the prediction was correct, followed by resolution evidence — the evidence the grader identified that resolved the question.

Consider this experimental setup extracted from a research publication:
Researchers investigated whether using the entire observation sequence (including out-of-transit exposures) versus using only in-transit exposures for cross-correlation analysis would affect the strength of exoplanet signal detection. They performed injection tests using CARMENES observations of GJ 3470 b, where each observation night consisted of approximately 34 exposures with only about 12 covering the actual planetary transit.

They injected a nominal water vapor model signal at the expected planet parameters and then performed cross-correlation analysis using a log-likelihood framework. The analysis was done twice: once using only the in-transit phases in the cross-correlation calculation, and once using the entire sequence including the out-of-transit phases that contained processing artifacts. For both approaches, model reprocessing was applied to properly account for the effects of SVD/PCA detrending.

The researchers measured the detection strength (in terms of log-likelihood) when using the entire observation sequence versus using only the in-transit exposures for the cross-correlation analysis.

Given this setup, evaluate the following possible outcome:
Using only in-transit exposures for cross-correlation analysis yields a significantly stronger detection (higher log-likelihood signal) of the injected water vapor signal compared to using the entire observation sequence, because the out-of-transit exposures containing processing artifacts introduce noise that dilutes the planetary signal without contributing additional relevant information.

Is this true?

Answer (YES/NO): NO